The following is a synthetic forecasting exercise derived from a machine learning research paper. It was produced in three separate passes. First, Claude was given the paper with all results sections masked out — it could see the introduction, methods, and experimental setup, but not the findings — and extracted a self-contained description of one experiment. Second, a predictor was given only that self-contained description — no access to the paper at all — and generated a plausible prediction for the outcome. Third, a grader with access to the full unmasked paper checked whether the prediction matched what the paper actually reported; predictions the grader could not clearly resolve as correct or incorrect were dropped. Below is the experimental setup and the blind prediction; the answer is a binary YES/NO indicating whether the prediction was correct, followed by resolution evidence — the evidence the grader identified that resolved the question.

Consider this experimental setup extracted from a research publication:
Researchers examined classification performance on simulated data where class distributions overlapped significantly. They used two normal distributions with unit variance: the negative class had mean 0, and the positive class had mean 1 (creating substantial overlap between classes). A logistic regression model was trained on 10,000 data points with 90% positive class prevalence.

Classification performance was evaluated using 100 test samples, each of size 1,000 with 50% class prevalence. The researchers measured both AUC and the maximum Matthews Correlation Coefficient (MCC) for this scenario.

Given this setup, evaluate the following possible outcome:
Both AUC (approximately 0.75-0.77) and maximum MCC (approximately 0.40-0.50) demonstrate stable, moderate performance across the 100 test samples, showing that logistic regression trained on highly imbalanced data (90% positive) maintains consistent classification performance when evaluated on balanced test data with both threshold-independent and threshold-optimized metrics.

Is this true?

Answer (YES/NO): NO